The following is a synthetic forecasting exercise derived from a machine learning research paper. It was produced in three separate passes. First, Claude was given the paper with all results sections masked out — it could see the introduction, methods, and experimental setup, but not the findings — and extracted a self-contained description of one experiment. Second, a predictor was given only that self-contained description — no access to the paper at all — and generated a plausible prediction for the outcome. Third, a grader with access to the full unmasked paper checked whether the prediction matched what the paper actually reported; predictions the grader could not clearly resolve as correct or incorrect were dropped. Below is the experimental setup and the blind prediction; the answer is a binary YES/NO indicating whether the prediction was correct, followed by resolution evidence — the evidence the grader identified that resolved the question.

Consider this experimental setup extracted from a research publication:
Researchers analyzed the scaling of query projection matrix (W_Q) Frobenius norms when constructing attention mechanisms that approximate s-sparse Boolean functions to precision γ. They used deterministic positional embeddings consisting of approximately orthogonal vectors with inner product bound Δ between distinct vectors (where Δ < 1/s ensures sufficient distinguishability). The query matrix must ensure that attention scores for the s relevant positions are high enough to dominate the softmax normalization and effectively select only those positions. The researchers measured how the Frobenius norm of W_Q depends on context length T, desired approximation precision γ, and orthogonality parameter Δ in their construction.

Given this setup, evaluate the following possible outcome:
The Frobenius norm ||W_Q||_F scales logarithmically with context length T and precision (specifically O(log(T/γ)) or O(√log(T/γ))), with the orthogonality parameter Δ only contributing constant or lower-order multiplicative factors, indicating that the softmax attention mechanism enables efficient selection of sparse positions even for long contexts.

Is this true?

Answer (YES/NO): NO